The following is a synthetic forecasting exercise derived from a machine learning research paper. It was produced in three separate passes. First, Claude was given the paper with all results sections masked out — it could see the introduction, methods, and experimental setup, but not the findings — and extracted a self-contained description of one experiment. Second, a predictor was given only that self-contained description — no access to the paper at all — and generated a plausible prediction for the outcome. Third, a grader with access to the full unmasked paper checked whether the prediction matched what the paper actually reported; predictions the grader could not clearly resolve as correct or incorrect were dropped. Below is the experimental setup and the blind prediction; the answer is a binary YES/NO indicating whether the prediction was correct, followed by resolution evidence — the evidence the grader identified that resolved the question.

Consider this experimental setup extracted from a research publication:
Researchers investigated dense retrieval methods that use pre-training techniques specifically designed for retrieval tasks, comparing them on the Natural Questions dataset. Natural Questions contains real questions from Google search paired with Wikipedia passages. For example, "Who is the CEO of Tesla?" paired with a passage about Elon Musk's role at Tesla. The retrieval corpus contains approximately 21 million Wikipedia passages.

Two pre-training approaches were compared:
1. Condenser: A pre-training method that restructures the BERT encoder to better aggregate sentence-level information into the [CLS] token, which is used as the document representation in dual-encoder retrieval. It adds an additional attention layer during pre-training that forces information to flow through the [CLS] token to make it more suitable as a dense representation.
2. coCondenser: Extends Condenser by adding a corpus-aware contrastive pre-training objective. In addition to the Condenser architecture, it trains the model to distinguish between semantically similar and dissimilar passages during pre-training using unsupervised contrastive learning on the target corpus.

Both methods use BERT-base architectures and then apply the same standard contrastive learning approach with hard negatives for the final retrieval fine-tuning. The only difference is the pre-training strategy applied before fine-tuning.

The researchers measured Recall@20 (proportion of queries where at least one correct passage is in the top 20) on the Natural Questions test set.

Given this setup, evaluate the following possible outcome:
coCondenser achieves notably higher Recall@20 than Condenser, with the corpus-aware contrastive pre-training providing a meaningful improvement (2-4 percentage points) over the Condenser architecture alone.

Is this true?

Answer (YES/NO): NO